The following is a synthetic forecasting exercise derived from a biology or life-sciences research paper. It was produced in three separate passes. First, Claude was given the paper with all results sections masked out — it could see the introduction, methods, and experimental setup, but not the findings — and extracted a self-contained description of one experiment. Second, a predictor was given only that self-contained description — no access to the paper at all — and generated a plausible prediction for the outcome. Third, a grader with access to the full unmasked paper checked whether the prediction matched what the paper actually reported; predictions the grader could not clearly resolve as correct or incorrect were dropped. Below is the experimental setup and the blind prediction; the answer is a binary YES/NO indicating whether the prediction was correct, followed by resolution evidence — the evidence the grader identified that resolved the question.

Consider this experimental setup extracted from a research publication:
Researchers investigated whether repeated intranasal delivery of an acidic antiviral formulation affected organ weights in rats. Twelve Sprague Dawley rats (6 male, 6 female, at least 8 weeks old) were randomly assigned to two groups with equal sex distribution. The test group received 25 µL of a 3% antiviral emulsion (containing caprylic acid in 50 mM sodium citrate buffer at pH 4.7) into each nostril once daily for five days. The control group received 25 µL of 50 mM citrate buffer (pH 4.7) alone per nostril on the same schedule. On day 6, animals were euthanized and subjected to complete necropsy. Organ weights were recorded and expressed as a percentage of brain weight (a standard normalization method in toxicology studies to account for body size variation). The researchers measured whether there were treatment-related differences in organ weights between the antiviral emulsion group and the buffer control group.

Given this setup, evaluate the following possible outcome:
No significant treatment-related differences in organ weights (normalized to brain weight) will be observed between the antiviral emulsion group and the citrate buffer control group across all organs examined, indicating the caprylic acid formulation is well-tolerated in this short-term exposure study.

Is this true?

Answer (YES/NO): YES